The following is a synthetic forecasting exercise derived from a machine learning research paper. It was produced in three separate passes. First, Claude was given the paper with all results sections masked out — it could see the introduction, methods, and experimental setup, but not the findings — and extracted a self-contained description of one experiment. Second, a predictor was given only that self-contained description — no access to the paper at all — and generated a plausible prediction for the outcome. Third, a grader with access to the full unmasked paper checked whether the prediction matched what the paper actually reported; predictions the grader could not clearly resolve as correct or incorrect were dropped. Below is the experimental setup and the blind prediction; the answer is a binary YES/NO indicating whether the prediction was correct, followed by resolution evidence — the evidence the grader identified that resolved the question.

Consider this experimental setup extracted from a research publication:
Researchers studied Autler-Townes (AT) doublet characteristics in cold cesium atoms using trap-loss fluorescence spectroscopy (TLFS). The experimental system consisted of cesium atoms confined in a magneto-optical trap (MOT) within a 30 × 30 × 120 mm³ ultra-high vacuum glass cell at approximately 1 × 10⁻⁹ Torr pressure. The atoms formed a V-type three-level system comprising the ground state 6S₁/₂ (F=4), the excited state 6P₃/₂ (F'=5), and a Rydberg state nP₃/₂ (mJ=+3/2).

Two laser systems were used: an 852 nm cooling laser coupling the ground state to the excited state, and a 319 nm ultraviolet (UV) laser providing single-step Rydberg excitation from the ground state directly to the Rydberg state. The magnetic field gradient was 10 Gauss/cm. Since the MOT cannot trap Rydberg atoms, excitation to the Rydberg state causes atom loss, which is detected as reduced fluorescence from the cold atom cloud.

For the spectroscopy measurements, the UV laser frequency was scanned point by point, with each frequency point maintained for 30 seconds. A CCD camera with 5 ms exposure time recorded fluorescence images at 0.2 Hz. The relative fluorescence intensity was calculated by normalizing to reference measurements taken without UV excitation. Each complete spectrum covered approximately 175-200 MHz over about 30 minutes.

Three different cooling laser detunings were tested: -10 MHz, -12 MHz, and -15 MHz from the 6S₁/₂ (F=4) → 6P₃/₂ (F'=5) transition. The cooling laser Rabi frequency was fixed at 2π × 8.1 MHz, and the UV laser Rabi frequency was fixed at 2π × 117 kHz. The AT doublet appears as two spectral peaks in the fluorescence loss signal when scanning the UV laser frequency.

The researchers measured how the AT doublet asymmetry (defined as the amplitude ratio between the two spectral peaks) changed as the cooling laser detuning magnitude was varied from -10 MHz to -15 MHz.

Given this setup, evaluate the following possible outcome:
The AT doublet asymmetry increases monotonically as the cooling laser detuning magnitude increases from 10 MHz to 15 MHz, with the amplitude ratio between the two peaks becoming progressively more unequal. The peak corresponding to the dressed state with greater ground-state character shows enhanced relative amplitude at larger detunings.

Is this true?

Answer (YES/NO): YES